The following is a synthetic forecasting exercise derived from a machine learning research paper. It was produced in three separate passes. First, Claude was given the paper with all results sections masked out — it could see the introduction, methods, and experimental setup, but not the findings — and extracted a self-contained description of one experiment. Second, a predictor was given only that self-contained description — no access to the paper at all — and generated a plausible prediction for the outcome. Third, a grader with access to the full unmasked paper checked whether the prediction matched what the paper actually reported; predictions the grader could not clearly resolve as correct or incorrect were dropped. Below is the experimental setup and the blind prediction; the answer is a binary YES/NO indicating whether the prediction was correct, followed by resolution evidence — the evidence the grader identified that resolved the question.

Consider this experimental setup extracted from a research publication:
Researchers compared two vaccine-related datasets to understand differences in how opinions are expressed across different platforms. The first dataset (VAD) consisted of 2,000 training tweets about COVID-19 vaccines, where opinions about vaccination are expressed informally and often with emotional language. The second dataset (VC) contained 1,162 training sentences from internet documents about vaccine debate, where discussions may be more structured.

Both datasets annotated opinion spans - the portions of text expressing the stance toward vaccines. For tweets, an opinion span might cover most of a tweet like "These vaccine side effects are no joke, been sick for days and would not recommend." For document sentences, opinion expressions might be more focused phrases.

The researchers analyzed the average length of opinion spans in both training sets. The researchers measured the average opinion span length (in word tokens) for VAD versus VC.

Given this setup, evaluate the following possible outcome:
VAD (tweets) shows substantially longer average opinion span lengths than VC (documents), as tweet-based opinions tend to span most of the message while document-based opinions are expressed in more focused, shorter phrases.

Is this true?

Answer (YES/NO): YES